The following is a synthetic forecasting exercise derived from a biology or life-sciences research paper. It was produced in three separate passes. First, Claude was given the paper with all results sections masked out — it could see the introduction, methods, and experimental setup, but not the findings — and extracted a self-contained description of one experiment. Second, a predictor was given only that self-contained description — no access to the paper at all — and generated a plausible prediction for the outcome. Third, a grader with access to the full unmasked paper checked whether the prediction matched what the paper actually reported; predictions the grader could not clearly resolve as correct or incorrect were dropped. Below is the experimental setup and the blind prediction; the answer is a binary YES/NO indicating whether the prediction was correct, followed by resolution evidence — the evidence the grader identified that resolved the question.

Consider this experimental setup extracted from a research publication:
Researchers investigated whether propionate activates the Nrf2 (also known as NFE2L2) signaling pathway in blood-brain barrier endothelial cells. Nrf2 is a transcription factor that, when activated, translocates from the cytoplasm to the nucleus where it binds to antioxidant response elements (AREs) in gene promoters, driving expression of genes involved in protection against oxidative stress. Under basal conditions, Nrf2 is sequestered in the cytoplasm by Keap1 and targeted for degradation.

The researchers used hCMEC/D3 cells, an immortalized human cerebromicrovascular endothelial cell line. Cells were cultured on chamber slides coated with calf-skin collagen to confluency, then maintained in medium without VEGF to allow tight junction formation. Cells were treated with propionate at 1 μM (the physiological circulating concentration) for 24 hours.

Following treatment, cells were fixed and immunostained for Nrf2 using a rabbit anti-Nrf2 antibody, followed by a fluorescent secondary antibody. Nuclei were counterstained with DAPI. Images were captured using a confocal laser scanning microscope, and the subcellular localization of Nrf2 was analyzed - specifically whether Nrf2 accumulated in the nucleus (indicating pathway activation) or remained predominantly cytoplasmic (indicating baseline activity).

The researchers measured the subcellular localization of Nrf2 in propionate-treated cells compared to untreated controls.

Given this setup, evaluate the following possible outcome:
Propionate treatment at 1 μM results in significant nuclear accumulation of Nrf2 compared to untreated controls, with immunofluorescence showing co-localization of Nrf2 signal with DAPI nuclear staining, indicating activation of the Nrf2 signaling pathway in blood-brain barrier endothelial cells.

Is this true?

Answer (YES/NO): YES